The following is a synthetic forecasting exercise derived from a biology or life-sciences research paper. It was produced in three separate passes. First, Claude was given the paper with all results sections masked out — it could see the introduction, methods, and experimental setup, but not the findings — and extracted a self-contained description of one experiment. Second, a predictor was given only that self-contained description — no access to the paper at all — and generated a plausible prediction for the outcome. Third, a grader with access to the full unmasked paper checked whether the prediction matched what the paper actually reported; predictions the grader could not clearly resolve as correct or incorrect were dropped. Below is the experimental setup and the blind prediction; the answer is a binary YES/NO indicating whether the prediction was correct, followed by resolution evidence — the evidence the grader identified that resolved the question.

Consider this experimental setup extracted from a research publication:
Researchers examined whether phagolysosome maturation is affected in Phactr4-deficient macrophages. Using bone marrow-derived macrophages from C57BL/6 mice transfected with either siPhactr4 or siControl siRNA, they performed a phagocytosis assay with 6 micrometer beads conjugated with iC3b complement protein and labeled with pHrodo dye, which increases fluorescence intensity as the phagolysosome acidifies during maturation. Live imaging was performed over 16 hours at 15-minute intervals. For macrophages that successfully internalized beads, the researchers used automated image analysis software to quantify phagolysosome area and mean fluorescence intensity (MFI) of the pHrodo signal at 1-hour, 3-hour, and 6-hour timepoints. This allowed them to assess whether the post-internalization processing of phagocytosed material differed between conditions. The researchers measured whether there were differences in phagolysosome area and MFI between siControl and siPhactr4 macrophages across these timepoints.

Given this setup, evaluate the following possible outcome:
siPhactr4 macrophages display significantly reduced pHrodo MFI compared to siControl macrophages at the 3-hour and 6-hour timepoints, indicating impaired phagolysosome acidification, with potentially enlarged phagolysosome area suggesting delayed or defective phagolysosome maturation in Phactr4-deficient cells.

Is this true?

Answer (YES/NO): NO